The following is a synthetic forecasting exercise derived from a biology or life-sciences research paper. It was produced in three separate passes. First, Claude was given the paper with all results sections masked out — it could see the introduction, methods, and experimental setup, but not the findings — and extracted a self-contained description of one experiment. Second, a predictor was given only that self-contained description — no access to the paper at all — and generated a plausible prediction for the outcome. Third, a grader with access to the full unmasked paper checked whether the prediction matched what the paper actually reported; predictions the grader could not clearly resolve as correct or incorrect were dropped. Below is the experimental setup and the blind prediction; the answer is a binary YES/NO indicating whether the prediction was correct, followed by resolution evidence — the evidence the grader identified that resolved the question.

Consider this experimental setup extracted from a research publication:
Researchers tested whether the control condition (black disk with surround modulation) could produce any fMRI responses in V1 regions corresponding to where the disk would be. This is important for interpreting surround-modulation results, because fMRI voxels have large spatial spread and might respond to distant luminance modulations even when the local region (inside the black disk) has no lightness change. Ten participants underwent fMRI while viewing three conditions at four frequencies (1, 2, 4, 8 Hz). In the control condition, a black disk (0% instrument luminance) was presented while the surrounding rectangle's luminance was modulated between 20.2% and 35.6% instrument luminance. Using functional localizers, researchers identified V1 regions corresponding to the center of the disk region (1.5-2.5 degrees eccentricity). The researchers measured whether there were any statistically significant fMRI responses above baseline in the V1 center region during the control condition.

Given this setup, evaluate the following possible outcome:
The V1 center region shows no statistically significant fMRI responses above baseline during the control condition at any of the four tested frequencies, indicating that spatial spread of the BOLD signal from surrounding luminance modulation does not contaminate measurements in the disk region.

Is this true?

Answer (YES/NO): NO